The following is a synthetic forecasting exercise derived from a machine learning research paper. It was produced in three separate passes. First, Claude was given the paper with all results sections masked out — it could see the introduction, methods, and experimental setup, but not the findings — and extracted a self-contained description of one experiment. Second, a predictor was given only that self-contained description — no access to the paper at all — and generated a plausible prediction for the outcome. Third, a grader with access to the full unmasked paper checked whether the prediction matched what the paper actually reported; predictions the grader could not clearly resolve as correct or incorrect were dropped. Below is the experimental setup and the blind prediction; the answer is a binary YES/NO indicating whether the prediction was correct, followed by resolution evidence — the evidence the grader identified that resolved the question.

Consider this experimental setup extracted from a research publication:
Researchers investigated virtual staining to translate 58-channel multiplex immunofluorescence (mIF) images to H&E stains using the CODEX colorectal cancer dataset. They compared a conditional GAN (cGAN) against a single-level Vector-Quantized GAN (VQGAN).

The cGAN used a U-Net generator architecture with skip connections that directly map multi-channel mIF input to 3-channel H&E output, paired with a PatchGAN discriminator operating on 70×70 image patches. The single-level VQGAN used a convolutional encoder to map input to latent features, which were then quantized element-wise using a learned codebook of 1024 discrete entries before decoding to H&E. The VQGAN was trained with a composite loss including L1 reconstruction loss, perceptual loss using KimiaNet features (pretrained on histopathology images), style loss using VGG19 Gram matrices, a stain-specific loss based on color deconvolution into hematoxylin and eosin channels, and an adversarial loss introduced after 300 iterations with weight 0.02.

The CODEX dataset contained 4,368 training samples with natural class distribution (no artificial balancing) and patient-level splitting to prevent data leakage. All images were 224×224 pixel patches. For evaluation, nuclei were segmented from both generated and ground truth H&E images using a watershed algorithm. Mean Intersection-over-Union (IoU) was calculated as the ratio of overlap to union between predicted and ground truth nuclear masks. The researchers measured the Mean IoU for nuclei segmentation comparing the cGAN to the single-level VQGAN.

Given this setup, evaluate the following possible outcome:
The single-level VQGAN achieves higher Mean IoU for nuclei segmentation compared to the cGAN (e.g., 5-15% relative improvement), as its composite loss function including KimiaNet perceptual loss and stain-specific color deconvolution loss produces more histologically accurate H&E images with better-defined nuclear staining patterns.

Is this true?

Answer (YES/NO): YES